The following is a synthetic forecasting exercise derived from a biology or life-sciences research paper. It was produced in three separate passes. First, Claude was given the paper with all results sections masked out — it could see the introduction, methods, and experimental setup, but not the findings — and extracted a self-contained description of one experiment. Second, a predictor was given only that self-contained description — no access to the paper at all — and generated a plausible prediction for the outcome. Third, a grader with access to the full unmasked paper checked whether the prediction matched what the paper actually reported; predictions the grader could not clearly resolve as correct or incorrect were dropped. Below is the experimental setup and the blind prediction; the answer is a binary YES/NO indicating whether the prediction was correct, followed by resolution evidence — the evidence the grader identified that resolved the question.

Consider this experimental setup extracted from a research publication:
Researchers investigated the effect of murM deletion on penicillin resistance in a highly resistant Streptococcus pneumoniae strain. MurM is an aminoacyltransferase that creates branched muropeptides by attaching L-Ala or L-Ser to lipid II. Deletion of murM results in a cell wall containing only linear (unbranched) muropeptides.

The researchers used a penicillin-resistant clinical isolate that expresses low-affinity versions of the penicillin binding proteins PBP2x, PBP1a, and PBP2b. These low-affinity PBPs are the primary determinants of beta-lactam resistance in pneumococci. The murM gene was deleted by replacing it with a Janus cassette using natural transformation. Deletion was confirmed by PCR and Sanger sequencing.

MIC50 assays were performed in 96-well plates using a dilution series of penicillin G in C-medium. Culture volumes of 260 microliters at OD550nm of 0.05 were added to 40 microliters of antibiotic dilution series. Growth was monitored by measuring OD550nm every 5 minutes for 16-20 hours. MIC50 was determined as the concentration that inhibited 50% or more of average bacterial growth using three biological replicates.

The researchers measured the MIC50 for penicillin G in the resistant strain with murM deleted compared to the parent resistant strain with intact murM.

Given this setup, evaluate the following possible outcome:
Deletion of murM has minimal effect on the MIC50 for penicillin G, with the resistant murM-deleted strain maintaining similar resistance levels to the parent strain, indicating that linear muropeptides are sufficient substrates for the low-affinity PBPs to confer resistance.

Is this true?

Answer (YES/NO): NO